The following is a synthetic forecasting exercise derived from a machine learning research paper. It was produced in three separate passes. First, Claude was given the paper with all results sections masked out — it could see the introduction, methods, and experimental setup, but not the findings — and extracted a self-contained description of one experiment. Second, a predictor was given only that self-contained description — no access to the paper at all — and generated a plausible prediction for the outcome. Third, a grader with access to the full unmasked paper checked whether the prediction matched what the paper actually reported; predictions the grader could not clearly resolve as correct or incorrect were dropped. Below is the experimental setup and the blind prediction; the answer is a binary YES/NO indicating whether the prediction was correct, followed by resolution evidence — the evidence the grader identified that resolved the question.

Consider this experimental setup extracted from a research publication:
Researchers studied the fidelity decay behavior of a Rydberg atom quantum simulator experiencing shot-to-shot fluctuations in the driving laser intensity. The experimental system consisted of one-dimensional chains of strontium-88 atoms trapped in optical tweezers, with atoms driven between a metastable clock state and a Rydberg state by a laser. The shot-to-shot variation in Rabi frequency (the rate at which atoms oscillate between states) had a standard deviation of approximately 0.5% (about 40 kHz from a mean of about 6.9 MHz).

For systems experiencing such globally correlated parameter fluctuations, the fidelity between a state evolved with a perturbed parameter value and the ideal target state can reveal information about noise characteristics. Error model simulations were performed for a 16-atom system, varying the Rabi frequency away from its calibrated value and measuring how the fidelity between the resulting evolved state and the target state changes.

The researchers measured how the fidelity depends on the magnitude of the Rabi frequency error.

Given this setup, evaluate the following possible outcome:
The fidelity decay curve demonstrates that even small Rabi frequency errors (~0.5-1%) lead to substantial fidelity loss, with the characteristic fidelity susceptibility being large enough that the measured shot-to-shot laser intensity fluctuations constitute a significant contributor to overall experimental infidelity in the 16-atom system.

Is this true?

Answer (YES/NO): YES